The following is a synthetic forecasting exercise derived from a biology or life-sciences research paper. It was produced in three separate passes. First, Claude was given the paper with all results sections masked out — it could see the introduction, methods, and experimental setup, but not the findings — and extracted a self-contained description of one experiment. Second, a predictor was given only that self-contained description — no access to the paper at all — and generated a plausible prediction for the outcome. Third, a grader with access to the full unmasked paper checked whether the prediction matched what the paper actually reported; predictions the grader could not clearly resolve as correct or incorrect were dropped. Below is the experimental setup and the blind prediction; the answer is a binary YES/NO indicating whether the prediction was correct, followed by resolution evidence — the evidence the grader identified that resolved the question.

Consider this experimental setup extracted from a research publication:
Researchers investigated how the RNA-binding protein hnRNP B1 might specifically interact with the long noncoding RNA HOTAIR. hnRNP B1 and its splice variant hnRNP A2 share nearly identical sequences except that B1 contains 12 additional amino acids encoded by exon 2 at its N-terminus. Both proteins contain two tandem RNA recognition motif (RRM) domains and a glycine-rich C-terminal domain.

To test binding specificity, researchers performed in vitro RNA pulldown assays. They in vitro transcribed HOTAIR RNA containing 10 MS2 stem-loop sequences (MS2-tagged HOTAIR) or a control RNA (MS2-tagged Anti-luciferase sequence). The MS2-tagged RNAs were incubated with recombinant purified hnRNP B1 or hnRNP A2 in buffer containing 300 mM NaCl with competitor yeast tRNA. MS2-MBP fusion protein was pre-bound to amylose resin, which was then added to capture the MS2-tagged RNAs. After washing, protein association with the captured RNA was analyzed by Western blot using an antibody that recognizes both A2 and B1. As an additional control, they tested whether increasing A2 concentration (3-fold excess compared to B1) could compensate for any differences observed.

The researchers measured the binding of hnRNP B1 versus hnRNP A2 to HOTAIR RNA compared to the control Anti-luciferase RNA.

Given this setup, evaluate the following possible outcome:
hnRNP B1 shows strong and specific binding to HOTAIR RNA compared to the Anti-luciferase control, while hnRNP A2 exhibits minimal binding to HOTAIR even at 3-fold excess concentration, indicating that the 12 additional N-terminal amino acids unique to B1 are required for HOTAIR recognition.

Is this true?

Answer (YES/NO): YES